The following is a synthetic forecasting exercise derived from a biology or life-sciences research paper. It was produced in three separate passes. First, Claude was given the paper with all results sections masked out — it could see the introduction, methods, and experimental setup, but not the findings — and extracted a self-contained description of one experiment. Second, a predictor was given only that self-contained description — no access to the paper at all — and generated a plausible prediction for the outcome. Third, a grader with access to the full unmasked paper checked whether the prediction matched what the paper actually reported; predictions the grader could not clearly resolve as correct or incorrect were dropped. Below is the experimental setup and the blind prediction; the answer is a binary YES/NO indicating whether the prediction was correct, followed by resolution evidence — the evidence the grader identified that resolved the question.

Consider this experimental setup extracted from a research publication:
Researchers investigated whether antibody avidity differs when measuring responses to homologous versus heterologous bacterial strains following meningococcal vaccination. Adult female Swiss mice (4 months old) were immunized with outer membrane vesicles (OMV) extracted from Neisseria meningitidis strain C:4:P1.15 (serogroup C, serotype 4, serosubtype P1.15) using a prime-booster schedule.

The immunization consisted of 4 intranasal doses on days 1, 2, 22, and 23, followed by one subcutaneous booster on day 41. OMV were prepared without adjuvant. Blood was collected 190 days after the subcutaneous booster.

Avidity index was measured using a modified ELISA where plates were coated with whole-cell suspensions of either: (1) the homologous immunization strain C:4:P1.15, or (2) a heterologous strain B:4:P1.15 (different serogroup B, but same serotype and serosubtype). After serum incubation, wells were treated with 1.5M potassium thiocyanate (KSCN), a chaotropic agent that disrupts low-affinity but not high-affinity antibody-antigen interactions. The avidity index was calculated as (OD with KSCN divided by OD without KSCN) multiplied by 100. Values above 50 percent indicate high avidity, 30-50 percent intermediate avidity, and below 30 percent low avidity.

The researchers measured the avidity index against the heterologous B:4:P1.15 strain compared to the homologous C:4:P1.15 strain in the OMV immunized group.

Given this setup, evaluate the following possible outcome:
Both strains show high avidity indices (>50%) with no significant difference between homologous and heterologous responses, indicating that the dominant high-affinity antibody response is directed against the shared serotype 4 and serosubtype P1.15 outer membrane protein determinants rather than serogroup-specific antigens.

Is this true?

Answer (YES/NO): YES